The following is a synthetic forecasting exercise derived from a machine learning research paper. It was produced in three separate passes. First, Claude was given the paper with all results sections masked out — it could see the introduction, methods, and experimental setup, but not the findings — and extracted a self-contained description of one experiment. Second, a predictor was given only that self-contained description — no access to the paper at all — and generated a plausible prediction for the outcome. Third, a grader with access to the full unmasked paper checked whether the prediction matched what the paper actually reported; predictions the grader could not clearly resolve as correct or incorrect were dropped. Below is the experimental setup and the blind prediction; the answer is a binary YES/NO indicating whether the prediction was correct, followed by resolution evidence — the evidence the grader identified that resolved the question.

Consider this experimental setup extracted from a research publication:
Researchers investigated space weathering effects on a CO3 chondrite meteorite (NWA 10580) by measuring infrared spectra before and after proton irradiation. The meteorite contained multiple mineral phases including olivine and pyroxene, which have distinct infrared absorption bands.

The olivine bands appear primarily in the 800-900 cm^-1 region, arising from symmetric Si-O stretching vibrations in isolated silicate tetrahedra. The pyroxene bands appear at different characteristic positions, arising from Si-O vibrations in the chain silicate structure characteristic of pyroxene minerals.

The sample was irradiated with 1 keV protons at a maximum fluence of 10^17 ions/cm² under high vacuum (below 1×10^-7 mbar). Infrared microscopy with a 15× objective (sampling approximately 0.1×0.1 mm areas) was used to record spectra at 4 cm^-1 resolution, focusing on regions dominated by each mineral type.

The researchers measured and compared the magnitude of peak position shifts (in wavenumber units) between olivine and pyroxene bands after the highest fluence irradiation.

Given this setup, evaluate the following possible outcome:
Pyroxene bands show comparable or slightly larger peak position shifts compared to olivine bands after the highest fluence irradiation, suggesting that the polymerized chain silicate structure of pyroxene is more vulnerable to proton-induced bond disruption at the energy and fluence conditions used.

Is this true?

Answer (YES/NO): NO